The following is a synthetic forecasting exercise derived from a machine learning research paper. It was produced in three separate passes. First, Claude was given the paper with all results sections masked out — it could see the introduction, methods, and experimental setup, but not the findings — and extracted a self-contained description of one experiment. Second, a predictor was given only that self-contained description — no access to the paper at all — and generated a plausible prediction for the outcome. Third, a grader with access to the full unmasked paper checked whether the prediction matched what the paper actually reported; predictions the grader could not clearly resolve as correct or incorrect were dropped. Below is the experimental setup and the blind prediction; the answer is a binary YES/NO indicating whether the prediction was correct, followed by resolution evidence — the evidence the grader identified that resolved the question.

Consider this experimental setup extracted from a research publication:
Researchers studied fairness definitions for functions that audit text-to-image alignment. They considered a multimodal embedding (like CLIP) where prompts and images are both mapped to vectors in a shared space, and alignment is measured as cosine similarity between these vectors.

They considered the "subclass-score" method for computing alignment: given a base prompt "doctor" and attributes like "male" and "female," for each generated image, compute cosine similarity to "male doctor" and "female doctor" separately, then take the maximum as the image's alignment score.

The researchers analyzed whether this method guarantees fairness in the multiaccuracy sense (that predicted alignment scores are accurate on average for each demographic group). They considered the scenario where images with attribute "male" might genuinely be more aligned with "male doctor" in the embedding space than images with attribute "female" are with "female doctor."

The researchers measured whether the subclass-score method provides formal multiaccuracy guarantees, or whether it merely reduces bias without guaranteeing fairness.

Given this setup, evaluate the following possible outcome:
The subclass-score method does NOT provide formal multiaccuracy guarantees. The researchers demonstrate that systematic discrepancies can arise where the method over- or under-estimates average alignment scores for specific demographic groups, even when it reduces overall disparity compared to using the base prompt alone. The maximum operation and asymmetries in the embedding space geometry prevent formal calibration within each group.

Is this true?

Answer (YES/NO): NO